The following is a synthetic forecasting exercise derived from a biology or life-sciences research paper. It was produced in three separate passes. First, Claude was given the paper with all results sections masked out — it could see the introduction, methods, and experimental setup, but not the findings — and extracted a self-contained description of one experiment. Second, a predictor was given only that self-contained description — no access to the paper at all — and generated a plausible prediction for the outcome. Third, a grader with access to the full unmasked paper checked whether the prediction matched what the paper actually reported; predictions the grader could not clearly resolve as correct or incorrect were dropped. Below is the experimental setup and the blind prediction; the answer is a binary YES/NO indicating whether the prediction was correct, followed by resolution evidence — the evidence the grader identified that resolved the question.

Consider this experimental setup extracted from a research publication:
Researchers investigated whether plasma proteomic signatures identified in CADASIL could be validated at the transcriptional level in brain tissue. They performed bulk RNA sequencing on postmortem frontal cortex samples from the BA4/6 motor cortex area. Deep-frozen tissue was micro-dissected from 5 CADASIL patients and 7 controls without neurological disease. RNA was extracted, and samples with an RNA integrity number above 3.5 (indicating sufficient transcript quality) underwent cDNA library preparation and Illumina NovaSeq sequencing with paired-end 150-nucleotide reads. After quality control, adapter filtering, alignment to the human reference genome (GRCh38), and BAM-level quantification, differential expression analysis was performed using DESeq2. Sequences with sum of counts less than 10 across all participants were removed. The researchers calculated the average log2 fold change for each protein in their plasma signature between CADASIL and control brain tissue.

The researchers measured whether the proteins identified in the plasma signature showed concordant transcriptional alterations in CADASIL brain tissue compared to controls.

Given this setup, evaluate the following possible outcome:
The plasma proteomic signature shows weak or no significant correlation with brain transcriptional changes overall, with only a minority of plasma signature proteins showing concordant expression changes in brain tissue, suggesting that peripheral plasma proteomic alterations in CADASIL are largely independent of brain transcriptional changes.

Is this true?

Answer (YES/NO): NO